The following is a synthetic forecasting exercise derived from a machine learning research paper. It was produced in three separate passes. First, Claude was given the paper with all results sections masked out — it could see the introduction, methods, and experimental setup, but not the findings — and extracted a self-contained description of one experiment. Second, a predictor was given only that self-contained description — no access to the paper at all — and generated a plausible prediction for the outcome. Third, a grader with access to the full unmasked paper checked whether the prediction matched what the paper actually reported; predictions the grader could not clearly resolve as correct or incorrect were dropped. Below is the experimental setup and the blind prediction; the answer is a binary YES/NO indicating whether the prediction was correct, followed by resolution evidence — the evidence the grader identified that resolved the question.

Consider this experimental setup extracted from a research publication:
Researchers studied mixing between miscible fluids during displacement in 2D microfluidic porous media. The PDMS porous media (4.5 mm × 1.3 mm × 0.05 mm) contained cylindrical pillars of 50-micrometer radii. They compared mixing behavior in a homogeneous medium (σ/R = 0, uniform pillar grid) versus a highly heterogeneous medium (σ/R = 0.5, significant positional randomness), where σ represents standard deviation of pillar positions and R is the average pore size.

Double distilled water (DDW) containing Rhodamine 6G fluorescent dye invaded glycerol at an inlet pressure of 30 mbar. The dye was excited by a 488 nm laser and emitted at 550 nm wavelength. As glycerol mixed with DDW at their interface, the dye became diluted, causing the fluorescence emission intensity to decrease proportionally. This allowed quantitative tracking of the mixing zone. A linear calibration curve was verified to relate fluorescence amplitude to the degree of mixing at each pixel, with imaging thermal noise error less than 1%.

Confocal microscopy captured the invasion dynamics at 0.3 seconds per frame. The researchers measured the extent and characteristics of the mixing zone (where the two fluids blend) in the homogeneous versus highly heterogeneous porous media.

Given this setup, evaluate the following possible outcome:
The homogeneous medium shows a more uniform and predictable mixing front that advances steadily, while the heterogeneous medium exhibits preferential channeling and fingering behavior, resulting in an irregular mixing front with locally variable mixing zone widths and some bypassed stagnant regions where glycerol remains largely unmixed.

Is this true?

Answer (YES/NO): YES